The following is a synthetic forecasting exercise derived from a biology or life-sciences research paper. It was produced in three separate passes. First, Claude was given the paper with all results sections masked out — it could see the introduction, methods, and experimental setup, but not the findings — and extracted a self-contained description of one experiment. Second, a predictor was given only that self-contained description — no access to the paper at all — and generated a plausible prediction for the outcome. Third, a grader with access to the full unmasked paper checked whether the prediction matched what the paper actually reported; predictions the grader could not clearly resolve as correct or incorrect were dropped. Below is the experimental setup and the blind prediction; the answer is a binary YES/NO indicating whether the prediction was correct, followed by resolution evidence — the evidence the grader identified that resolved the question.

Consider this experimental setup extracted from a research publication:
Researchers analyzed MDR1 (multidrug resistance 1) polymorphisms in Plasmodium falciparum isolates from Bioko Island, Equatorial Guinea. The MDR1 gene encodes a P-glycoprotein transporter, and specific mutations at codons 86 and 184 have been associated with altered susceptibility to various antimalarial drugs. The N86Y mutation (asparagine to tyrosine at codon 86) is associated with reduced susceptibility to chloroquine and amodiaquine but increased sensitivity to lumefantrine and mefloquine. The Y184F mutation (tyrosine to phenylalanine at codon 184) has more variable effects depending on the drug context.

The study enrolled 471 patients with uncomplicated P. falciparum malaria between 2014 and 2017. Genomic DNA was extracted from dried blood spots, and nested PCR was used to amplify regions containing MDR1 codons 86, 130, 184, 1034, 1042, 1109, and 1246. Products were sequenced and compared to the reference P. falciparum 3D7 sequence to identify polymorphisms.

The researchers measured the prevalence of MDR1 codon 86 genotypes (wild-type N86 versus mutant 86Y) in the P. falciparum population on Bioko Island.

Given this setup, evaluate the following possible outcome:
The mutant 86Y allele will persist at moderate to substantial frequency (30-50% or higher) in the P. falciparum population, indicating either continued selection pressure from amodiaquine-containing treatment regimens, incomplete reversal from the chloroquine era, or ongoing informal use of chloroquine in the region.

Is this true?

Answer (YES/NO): YES